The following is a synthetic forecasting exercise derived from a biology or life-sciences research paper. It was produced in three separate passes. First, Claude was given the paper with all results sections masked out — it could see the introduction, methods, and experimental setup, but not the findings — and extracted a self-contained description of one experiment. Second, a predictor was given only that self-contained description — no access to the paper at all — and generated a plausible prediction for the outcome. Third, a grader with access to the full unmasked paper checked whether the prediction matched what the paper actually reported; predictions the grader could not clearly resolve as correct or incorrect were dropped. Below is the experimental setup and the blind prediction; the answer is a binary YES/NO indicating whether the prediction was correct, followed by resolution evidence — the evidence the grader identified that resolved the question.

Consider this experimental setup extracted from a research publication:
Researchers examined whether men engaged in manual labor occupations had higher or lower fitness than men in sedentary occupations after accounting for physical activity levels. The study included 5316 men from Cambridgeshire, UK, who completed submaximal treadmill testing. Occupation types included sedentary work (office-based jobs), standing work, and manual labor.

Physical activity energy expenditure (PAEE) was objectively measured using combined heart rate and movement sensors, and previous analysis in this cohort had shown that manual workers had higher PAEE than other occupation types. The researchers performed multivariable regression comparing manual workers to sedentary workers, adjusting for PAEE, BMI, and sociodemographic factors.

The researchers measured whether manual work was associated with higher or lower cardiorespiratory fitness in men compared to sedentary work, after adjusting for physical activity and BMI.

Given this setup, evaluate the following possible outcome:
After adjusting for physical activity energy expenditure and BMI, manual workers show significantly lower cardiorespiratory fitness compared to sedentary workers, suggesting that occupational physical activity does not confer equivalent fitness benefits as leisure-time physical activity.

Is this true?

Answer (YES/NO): YES